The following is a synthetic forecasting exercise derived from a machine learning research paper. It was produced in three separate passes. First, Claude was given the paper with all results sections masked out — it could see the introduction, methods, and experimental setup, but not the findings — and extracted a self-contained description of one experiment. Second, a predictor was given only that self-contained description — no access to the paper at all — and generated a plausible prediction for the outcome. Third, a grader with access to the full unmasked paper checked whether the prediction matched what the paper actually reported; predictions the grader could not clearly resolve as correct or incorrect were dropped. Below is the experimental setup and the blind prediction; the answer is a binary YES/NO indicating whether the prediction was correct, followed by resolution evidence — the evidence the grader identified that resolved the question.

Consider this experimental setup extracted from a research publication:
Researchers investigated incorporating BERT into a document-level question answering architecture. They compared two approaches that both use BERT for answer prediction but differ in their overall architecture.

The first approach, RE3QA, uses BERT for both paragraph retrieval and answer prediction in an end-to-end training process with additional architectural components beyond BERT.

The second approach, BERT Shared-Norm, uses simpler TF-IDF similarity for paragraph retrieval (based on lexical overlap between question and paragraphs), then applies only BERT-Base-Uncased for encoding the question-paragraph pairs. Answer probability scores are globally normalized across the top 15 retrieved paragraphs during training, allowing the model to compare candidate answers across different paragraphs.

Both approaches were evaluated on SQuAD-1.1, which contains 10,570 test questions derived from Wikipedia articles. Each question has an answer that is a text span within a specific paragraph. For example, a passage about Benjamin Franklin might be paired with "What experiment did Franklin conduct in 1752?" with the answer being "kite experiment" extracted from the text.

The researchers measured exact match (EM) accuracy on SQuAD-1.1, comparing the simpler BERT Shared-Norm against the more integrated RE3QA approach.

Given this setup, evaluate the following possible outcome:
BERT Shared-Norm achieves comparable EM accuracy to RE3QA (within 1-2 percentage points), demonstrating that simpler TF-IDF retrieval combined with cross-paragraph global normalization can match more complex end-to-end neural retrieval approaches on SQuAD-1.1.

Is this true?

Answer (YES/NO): NO